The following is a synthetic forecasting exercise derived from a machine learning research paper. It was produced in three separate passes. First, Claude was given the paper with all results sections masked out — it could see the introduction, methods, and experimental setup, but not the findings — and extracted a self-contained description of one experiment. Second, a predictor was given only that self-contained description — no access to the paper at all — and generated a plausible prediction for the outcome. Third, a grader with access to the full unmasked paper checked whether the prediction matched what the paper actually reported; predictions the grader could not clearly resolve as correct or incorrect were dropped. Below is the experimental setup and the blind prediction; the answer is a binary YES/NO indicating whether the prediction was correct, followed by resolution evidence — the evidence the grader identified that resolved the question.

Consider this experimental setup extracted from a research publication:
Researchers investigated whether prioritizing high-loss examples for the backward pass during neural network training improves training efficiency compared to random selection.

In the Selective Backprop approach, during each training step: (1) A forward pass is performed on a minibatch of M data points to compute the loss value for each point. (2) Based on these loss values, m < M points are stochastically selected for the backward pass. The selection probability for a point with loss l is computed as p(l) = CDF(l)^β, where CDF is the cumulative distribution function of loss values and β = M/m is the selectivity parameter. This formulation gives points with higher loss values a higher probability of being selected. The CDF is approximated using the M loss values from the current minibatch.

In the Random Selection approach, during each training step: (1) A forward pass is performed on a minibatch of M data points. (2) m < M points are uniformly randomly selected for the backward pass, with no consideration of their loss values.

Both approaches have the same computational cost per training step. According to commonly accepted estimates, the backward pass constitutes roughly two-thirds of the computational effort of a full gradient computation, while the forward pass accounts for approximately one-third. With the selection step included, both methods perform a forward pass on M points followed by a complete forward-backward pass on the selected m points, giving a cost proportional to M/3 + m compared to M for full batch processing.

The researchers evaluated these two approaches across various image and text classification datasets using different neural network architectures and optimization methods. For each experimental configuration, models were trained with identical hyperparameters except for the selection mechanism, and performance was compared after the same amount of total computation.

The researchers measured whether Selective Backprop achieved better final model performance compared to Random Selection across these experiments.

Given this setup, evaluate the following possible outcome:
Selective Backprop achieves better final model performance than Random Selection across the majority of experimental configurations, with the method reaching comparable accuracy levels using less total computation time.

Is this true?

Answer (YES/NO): NO